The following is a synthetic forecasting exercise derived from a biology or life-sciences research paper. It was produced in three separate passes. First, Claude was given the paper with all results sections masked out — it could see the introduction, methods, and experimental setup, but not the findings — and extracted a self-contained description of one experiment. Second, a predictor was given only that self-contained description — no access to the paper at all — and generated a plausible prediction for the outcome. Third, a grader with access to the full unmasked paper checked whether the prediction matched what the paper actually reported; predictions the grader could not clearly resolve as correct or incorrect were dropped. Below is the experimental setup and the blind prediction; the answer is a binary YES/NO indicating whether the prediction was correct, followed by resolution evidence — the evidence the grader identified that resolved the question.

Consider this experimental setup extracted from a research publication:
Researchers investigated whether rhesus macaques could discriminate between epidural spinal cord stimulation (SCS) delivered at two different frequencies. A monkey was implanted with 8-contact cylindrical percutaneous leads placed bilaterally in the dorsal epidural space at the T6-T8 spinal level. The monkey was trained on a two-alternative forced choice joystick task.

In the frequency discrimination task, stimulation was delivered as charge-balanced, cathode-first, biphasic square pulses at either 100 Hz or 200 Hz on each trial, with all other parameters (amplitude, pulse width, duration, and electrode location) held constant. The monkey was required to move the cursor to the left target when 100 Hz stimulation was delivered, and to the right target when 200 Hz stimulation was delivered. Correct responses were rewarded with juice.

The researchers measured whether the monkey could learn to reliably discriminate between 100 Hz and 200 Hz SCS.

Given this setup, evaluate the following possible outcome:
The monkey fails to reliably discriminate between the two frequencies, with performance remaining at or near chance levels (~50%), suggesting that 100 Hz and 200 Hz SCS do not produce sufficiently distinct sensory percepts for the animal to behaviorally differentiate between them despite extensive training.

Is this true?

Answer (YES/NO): NO